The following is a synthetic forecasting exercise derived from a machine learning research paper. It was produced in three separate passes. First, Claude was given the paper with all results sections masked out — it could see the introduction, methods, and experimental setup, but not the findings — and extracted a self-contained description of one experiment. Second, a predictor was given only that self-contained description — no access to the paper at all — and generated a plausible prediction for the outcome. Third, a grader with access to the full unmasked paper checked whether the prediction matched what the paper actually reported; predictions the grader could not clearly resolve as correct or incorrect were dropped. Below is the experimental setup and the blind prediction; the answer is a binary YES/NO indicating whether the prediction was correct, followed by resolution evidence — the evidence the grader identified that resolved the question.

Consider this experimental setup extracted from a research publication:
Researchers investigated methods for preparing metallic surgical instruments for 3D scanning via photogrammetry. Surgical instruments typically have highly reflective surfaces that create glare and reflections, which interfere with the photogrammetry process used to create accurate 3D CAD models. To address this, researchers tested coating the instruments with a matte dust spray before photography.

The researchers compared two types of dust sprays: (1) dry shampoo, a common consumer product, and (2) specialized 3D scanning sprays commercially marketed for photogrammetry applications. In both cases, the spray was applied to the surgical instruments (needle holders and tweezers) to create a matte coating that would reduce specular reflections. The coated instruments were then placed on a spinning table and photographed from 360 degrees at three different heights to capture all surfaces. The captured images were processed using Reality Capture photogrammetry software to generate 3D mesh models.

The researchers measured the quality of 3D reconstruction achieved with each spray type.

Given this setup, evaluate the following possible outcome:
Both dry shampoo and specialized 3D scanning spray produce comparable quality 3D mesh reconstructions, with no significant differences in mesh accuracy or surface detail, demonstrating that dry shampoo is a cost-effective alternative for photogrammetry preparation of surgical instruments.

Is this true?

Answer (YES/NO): NO